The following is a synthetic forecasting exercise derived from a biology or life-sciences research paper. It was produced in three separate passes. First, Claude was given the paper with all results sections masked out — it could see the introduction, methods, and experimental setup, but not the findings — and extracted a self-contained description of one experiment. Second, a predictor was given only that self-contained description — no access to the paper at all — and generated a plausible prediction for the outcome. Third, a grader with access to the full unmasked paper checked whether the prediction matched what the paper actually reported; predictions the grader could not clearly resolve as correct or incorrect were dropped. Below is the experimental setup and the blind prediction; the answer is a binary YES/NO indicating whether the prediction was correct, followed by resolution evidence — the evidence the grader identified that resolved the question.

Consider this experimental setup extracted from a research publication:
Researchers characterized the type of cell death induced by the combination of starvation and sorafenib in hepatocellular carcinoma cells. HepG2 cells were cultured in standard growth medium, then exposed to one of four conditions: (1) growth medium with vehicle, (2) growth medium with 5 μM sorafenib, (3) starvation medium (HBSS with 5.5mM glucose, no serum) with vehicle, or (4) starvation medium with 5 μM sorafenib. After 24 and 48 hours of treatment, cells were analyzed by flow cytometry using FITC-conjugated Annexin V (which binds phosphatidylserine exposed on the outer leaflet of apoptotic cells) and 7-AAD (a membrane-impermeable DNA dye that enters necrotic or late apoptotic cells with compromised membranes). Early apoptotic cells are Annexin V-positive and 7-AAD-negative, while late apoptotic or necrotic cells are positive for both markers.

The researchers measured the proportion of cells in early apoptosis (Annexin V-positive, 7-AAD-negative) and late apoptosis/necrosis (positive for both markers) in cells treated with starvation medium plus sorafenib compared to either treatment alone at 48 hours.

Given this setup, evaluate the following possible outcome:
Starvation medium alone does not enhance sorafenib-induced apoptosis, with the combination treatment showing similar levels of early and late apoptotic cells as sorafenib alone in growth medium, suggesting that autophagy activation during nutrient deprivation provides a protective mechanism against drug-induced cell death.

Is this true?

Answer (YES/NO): NO